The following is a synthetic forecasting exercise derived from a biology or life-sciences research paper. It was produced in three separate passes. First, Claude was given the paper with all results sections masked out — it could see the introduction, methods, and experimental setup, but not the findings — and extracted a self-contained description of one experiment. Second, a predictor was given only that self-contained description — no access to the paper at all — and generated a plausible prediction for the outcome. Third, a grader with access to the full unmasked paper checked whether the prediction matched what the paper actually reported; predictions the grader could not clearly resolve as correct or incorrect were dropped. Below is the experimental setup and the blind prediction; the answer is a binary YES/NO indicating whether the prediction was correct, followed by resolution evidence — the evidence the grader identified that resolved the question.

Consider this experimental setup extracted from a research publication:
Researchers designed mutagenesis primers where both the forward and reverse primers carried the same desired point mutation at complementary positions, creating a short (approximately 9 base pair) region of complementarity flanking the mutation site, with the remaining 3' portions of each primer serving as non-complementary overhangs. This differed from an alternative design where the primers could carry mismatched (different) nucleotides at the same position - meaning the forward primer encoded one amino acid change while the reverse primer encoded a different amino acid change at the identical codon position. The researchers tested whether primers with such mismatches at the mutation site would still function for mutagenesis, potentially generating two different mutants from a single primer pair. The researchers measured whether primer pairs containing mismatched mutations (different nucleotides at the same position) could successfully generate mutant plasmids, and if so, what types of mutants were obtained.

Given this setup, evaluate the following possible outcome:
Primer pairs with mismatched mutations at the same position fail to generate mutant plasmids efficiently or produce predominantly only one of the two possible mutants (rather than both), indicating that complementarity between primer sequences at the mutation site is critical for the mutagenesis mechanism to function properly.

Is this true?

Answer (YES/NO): NO